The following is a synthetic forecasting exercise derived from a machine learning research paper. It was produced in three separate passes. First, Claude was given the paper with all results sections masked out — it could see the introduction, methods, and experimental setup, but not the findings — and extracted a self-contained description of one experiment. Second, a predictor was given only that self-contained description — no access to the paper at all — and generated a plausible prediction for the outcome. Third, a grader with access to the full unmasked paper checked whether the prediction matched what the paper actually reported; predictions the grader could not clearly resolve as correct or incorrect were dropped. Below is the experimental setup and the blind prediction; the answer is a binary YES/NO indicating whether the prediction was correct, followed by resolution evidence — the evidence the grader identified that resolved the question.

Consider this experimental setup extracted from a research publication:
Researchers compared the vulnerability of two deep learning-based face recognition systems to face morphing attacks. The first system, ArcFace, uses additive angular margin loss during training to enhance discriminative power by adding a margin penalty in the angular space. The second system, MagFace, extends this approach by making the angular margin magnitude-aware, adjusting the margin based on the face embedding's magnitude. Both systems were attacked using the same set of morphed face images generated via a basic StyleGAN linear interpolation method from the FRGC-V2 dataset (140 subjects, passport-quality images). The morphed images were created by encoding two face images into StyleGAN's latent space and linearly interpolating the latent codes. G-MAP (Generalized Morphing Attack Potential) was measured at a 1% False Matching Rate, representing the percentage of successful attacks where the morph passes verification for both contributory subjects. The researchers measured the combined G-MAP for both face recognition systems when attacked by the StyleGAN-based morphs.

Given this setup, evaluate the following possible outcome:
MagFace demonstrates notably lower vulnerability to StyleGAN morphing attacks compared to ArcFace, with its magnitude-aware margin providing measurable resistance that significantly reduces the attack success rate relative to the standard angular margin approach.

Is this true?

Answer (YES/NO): NO